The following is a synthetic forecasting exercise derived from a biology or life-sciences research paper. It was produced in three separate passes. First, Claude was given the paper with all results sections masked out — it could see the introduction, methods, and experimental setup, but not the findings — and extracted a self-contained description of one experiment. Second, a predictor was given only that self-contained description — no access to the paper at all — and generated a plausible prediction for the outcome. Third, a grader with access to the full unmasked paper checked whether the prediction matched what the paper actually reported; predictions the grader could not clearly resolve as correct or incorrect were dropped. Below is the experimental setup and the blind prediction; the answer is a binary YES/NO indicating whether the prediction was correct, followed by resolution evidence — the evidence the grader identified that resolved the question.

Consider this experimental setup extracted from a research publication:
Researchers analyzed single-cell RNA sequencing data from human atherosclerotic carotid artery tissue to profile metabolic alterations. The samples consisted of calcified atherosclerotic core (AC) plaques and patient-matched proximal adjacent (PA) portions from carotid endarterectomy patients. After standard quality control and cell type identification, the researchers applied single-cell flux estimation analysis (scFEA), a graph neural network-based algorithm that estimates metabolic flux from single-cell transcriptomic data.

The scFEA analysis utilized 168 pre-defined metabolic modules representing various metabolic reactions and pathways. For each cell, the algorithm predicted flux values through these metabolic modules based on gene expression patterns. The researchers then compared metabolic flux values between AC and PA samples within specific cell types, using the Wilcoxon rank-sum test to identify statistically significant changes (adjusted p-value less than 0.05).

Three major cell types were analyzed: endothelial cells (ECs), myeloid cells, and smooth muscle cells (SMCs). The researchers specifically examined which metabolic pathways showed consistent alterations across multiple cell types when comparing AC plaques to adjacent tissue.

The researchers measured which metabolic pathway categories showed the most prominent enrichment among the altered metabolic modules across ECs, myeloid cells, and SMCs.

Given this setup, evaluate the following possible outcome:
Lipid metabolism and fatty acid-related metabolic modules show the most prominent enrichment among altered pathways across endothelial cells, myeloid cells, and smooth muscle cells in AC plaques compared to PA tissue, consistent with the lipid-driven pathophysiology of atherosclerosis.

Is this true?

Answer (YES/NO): NO